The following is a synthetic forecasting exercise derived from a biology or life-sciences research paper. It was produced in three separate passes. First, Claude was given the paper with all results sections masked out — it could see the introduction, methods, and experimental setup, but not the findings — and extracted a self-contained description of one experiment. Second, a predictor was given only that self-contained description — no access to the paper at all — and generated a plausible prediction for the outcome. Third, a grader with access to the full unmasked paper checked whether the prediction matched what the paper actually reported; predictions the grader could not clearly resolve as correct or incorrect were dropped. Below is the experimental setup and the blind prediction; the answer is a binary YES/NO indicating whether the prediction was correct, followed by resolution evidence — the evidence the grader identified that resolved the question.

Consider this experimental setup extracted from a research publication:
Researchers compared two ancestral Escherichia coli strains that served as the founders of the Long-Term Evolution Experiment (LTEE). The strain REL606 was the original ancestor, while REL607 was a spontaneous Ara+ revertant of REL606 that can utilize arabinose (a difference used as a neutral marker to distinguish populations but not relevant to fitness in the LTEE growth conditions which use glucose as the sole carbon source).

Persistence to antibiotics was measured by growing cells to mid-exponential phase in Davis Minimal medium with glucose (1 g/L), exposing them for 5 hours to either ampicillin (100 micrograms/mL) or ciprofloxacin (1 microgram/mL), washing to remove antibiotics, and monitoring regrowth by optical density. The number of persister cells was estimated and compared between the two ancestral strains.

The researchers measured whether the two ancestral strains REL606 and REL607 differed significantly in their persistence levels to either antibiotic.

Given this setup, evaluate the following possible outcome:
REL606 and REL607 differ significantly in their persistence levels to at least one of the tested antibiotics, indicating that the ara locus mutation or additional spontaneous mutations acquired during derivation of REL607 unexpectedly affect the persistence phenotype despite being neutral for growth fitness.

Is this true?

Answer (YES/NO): NO